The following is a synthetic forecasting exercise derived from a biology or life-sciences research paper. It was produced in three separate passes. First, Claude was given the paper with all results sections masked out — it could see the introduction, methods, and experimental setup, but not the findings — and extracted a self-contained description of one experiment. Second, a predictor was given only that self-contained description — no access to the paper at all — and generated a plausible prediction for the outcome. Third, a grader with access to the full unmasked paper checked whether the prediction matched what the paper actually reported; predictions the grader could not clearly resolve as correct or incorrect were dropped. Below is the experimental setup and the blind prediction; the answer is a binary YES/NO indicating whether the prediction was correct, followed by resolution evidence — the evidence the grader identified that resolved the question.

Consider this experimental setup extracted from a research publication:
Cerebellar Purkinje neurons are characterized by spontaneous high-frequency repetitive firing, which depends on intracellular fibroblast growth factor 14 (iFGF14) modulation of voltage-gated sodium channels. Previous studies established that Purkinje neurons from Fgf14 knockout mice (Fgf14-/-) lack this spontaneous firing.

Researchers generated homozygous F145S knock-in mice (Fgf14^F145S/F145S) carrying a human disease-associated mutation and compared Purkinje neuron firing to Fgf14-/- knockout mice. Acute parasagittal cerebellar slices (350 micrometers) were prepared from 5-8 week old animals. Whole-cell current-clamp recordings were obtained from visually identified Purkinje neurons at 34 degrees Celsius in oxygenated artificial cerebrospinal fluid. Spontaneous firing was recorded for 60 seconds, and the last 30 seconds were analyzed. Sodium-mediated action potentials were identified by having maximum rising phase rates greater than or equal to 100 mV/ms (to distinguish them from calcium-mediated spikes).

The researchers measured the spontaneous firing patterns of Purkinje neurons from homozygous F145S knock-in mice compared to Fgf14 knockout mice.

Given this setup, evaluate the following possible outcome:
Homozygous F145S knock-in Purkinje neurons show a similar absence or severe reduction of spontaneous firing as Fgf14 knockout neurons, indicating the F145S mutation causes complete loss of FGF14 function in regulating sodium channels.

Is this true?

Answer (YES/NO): YES